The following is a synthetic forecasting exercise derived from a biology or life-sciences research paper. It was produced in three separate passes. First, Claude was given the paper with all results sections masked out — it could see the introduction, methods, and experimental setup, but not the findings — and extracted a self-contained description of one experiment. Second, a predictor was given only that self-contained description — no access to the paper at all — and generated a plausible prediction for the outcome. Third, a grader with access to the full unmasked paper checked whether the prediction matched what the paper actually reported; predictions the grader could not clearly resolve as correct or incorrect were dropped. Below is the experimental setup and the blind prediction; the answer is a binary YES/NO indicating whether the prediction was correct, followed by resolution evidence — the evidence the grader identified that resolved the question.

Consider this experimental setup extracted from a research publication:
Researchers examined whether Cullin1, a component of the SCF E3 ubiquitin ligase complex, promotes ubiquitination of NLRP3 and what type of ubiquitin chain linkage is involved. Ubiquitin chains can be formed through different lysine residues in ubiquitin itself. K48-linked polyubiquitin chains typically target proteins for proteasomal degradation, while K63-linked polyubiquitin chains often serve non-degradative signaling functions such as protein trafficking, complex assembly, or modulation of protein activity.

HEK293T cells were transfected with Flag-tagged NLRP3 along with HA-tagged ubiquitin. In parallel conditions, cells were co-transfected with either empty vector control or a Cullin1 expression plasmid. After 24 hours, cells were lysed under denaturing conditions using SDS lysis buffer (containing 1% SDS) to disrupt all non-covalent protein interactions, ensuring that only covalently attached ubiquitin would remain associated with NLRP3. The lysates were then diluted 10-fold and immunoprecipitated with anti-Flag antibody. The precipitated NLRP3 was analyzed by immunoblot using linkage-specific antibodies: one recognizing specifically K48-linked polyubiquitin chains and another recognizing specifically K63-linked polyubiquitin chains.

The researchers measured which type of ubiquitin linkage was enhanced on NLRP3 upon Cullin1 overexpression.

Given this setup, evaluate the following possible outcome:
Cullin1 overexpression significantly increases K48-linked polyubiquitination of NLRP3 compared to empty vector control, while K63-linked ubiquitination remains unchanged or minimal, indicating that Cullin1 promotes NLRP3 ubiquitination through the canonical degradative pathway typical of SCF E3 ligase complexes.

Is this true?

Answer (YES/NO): NO